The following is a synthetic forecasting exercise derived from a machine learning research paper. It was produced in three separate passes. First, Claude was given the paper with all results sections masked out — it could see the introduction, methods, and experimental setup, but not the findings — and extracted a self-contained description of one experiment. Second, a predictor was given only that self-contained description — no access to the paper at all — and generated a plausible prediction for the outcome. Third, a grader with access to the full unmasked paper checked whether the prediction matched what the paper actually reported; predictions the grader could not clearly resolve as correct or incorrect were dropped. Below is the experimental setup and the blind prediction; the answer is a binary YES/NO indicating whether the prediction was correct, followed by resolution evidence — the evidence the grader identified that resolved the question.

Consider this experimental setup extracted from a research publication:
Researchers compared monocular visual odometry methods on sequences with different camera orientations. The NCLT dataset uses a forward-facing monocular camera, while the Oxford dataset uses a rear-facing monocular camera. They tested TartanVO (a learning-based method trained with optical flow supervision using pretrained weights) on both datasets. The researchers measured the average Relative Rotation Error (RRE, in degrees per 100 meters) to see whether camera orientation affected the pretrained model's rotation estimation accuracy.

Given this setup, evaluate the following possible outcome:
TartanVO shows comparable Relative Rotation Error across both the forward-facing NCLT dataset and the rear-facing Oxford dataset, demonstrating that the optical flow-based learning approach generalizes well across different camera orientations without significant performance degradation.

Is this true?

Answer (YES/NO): NO